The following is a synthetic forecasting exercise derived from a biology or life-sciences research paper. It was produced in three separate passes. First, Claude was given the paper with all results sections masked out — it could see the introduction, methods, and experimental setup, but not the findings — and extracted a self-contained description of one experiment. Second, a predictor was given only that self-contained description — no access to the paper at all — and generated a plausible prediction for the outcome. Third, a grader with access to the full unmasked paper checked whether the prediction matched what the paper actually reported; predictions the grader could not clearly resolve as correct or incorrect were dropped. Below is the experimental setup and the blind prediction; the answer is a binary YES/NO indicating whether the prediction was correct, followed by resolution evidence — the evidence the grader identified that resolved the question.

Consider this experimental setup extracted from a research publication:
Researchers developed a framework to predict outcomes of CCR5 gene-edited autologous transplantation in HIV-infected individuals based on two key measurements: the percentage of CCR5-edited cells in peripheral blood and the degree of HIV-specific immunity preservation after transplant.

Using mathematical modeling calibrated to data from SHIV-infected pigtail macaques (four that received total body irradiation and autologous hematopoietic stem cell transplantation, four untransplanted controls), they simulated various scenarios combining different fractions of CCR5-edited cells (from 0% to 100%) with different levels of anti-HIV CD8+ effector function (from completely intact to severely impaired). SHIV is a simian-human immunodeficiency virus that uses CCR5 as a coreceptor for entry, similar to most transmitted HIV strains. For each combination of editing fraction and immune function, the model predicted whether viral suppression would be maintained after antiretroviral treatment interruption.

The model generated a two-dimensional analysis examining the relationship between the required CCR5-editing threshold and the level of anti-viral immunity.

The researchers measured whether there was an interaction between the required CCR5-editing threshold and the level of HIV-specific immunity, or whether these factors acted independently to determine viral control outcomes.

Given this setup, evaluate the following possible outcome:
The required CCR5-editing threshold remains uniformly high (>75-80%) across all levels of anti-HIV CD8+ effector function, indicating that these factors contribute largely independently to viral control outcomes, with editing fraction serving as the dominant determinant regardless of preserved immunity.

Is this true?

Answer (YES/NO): NO